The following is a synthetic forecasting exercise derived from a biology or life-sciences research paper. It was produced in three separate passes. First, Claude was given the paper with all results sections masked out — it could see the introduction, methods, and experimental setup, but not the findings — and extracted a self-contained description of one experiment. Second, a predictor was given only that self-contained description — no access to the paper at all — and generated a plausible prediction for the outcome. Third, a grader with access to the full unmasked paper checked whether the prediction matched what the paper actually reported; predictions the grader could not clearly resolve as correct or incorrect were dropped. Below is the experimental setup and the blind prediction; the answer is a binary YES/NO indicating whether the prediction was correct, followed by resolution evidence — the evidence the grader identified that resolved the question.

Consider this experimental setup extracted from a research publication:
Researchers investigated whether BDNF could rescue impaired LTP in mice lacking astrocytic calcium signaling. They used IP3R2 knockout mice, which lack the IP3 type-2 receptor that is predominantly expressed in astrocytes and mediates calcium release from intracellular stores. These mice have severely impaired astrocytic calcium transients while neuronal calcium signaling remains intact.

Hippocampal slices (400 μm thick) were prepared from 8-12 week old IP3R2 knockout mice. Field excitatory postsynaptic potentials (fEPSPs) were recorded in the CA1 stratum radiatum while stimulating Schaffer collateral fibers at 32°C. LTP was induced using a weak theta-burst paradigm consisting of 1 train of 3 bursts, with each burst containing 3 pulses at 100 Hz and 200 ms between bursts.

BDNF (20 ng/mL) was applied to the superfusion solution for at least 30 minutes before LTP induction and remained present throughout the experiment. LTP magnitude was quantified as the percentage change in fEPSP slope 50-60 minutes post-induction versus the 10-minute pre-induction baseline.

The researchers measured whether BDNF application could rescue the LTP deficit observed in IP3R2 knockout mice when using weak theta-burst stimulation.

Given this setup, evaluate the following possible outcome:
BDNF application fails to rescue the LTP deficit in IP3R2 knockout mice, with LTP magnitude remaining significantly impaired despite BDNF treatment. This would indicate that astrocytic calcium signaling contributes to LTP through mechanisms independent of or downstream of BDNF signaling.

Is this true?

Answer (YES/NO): YES